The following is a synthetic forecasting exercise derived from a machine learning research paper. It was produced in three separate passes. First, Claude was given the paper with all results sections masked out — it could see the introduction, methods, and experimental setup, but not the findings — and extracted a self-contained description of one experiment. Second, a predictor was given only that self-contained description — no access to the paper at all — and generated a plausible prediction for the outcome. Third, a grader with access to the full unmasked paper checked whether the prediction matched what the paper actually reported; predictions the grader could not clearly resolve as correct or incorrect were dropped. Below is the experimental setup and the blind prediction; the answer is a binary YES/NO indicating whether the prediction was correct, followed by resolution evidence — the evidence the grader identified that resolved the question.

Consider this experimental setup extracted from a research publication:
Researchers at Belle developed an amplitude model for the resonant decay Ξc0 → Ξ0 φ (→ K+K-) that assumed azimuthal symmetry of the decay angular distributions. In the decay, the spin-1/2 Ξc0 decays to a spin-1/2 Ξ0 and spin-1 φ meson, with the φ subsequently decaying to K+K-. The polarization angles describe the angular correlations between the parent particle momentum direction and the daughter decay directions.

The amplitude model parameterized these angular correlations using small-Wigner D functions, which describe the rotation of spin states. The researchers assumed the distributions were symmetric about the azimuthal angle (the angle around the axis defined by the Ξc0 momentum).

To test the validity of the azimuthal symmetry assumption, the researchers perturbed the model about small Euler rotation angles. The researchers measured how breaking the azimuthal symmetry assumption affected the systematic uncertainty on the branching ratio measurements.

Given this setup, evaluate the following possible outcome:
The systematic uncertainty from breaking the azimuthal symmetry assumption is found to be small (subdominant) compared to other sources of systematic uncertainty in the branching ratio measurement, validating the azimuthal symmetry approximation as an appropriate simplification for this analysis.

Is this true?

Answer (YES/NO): YES